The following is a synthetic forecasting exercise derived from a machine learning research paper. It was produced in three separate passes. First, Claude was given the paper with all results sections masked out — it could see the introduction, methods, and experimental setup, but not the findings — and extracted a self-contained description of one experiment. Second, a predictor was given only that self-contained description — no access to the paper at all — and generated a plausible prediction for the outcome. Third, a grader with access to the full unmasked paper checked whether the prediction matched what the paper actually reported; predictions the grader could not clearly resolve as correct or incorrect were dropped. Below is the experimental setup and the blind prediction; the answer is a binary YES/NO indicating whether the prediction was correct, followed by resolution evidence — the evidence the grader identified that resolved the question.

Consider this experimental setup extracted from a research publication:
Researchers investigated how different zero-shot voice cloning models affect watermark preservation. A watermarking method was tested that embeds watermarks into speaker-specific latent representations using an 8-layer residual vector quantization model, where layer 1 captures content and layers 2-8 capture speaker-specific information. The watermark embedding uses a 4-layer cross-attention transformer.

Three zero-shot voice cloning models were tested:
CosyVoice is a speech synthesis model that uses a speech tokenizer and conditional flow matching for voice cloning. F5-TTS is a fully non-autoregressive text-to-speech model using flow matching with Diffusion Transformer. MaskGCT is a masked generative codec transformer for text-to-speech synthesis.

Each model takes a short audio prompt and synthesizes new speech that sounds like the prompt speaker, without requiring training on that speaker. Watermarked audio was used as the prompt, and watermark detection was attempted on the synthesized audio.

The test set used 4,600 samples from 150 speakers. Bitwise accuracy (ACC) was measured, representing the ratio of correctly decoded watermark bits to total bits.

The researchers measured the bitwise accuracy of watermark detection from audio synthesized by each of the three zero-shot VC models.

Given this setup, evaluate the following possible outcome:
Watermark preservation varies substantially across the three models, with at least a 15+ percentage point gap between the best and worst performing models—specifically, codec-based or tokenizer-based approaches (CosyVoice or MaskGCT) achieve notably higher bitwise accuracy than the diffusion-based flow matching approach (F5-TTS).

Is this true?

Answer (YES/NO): NO